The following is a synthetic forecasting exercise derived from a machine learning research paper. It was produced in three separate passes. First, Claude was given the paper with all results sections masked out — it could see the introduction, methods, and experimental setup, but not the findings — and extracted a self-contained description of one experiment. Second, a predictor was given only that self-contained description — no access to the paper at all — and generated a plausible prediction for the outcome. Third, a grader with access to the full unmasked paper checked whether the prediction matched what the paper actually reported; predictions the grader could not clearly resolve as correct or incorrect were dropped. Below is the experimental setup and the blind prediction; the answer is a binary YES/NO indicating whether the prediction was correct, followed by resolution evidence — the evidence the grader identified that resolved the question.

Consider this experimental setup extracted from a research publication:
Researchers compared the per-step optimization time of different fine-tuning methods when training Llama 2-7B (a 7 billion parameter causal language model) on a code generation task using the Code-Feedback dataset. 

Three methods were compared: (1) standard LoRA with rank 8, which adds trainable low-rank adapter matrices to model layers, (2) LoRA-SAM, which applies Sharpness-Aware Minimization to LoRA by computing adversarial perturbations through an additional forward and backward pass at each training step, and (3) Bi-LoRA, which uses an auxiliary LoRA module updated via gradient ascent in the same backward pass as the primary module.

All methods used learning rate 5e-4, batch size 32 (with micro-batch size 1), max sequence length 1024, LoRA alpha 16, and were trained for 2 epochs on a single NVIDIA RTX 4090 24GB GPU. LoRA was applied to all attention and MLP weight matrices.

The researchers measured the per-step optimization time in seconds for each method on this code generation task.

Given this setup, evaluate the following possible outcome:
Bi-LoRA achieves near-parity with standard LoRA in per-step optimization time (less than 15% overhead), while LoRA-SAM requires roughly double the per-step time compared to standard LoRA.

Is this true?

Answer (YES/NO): YES